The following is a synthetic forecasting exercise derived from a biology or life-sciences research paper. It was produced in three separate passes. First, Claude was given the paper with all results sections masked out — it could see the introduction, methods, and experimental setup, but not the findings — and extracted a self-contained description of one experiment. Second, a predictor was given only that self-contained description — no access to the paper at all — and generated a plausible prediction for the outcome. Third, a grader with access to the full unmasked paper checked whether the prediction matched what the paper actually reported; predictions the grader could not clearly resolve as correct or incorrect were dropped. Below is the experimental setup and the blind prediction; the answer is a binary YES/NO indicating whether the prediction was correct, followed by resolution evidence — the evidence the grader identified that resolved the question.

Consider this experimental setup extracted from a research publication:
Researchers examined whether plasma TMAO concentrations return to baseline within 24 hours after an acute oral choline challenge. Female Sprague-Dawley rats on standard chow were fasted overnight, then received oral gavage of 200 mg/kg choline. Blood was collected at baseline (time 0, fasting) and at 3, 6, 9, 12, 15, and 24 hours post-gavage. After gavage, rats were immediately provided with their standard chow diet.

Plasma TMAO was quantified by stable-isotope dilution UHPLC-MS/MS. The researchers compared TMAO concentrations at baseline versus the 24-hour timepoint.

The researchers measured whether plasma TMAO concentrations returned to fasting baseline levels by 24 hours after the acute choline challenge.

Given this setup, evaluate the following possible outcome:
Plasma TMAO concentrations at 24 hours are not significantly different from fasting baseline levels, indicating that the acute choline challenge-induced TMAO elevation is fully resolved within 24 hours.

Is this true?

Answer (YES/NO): NO